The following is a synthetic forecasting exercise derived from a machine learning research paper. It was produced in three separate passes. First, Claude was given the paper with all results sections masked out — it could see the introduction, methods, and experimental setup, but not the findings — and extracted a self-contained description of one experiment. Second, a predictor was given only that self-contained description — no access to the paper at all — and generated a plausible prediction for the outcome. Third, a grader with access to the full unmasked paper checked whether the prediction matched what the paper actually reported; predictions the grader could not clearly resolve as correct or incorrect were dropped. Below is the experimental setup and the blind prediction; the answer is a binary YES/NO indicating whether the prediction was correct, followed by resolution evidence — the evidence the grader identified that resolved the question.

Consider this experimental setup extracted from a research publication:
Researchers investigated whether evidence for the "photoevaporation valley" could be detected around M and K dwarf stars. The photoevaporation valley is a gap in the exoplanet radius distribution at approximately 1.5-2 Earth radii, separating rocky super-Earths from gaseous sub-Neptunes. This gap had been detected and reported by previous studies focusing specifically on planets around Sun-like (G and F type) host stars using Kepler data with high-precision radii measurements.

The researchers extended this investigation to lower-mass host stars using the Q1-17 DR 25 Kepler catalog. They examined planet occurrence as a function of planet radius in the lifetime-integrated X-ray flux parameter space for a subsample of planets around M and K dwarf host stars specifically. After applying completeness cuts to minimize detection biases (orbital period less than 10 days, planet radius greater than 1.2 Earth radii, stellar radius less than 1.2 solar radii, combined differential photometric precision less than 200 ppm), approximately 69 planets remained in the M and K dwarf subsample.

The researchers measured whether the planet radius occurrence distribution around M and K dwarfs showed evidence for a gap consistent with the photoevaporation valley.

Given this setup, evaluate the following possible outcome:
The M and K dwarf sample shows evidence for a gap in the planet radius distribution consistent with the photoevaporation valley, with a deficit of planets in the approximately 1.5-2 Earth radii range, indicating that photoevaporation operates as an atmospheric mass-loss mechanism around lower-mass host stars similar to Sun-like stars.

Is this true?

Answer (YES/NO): YES